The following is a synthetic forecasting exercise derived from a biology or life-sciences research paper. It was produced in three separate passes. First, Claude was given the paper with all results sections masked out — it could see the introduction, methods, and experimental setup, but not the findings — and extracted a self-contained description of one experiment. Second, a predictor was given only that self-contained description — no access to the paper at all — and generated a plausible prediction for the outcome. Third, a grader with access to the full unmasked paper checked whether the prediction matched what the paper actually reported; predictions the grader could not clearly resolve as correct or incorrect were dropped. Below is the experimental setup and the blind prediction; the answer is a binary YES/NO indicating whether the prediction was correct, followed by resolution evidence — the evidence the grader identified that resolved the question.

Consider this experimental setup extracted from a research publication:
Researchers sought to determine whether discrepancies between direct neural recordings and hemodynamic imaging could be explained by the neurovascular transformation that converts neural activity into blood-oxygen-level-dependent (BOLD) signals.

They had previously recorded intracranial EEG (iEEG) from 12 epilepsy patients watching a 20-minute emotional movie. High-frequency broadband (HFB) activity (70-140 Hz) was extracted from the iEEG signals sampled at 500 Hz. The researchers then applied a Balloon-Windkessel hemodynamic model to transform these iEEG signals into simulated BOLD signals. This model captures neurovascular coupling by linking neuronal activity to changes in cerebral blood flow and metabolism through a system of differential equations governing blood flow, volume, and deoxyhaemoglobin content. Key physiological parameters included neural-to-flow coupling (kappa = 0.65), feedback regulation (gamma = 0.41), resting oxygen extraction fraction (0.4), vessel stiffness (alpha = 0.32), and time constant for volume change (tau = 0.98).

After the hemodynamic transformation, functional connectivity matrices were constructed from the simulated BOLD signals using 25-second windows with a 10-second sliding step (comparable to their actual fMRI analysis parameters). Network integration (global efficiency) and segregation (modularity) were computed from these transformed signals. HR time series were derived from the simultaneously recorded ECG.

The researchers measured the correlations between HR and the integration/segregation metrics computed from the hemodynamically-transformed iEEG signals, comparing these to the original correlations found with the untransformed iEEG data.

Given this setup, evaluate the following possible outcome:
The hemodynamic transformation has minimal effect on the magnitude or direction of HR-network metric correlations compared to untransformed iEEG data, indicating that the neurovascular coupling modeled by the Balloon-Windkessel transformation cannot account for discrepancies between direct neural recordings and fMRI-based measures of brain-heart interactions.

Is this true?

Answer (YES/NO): YES